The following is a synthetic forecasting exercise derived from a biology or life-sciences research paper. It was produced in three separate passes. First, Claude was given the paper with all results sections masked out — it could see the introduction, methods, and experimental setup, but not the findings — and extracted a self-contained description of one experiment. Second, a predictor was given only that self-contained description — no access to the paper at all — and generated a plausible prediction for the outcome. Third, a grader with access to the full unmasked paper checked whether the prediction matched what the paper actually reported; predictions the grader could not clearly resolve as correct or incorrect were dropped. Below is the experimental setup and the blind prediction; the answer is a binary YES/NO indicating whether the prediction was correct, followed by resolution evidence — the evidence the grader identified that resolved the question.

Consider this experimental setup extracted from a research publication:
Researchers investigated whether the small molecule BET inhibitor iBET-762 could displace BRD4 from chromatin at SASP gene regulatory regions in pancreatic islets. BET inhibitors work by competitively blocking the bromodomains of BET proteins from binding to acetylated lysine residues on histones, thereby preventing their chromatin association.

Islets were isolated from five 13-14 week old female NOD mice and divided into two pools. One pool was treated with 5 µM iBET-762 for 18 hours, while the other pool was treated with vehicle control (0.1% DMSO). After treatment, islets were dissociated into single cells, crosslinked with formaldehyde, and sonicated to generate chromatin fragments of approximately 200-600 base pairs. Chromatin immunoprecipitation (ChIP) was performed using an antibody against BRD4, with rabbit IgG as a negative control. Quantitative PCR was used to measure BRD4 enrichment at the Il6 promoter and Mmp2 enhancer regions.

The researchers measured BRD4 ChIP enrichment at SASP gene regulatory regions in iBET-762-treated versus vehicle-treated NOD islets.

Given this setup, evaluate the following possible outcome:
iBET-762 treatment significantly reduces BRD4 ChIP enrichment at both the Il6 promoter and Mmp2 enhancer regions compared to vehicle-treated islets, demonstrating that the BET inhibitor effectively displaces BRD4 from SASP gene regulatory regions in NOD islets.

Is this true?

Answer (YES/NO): YES